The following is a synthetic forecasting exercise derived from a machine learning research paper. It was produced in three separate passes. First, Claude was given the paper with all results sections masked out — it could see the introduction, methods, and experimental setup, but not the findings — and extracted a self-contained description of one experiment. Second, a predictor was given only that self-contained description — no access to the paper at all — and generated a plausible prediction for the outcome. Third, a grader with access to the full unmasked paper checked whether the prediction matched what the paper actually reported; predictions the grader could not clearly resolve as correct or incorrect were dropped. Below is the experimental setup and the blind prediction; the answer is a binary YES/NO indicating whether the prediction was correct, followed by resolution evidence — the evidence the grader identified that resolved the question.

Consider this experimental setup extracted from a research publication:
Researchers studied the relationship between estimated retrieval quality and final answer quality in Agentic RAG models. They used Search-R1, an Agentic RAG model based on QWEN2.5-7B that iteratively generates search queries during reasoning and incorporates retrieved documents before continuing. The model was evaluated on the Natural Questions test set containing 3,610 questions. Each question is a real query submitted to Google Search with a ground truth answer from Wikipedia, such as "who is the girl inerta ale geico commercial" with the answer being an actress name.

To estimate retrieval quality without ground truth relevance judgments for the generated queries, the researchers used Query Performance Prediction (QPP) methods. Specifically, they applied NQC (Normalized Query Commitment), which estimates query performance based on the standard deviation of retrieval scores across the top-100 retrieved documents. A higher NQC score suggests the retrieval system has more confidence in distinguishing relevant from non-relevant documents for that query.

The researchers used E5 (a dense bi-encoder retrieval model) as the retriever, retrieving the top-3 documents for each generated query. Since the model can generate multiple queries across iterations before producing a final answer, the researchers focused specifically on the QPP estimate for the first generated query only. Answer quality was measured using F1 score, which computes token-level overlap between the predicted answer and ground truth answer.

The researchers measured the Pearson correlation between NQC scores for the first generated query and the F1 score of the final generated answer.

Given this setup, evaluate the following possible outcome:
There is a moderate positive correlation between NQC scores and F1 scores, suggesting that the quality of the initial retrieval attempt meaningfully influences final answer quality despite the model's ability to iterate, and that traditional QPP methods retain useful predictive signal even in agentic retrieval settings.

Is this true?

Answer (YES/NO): NO